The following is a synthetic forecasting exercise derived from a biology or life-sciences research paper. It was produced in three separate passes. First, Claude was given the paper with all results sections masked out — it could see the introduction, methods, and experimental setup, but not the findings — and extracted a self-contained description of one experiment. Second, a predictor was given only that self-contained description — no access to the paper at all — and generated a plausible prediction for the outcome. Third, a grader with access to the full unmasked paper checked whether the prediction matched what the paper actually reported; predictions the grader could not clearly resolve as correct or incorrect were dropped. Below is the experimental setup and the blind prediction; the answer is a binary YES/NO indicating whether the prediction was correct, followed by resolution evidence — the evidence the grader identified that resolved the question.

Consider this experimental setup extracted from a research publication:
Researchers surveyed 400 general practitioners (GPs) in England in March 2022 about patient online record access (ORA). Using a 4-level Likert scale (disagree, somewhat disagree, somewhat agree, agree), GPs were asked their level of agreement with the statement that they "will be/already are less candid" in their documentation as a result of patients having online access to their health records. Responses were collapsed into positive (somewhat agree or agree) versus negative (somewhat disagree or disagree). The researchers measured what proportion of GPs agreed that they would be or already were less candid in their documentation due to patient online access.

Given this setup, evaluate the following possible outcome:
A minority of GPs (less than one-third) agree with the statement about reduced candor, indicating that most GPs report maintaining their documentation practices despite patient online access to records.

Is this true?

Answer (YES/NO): NO